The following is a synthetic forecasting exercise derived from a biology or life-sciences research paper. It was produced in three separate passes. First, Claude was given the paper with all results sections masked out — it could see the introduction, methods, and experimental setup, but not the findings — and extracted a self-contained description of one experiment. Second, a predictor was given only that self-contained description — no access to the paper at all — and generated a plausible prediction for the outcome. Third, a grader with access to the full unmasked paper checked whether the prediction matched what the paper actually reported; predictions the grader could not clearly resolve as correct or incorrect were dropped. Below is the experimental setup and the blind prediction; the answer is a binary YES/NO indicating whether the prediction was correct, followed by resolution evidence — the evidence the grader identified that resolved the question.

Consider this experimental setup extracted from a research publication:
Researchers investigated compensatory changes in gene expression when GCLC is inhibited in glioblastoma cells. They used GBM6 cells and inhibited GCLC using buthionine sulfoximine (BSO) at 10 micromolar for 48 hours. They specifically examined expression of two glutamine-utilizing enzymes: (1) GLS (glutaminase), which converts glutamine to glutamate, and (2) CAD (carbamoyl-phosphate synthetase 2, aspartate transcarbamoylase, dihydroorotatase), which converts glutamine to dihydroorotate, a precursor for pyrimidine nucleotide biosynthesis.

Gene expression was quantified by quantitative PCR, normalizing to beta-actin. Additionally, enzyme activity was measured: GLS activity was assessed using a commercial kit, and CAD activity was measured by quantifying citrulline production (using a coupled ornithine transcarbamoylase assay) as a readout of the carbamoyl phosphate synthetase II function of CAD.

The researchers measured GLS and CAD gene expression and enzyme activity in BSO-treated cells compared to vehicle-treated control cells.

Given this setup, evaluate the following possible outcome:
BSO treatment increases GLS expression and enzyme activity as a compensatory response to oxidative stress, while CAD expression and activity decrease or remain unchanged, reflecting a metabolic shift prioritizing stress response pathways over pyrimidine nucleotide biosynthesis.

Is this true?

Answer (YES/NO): NO